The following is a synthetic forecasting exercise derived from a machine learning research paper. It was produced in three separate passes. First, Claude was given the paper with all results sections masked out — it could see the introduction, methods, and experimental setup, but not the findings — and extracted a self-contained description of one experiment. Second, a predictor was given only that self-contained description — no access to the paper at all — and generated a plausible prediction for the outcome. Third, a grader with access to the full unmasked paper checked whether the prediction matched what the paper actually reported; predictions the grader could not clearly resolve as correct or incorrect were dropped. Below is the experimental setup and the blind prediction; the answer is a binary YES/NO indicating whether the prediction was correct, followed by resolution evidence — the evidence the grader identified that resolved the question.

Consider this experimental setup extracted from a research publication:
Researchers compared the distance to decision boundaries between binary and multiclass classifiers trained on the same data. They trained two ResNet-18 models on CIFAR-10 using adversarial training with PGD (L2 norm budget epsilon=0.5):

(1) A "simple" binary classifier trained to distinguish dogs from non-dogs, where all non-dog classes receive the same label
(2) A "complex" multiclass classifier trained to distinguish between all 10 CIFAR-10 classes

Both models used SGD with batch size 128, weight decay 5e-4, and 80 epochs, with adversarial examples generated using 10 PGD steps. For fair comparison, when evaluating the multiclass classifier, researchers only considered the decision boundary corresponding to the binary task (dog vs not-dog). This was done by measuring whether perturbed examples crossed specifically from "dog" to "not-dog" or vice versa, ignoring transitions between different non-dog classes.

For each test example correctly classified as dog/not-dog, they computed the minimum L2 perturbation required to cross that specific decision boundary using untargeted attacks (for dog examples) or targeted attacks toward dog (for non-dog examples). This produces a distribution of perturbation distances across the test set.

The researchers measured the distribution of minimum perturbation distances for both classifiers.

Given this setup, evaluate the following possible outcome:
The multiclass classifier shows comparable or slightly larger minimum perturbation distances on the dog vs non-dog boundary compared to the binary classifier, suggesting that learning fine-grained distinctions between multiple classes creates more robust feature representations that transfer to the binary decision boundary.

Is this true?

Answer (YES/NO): NO